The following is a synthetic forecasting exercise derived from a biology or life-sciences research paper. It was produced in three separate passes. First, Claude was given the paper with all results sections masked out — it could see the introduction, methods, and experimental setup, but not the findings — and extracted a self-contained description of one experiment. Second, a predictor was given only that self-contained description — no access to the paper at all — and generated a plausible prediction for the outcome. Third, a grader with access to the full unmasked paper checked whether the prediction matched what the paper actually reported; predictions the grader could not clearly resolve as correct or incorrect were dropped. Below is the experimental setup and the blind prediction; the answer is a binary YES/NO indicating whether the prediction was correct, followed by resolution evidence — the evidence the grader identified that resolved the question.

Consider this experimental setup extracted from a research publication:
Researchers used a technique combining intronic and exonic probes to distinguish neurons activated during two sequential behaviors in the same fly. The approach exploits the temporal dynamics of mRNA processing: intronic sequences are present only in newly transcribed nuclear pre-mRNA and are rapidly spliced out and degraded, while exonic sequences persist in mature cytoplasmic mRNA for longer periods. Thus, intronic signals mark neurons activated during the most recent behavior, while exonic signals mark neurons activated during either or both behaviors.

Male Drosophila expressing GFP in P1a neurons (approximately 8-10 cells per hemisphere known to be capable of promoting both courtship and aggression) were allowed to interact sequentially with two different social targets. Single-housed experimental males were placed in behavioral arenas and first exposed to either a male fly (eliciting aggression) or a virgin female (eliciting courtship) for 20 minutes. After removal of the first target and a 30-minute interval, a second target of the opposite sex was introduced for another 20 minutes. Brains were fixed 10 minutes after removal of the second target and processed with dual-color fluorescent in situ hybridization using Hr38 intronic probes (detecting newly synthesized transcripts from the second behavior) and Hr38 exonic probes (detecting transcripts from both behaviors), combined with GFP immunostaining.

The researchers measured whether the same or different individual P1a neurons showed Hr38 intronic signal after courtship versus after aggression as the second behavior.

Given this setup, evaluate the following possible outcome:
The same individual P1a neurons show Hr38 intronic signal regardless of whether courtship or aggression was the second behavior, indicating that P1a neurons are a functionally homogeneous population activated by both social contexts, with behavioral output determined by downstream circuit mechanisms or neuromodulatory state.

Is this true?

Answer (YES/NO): NO